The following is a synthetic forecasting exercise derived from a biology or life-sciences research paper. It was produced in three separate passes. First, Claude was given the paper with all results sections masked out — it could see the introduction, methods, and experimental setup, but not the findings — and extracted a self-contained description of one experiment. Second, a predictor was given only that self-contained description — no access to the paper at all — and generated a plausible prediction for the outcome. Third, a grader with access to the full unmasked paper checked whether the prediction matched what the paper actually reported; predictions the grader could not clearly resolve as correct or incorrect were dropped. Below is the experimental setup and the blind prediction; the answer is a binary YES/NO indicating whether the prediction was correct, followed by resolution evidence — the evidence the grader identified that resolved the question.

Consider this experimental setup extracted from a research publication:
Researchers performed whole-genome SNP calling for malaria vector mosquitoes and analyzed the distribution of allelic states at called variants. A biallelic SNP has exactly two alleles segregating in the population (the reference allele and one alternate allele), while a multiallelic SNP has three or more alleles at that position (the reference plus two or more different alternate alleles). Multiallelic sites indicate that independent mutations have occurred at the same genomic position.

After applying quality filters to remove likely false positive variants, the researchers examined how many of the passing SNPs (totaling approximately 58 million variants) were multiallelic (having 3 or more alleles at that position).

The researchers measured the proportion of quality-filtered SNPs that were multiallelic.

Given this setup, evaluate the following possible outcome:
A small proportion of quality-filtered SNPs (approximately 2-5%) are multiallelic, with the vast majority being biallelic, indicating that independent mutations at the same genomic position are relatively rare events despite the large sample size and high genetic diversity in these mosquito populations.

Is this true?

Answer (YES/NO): NO